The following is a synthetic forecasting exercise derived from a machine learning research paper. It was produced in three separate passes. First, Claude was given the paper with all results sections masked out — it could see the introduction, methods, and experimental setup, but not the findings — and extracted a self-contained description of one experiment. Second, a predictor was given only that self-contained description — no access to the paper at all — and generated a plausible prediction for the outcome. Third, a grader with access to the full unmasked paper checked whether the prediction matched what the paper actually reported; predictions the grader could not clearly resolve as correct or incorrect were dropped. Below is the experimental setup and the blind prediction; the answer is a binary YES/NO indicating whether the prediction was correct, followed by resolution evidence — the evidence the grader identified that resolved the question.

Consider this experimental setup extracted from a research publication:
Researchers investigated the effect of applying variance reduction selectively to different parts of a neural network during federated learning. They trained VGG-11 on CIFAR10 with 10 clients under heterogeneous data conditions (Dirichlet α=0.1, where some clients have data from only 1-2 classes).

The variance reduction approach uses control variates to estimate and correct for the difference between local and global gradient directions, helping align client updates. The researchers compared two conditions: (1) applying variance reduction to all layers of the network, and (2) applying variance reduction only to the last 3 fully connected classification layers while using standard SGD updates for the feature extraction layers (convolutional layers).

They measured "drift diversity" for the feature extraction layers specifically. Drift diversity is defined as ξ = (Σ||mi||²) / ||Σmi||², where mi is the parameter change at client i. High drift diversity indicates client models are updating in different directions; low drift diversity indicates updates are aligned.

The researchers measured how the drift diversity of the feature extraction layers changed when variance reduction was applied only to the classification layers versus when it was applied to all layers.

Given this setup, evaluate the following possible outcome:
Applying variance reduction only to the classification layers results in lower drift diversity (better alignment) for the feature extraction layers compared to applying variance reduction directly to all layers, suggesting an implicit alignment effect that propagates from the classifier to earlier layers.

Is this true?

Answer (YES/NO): NO